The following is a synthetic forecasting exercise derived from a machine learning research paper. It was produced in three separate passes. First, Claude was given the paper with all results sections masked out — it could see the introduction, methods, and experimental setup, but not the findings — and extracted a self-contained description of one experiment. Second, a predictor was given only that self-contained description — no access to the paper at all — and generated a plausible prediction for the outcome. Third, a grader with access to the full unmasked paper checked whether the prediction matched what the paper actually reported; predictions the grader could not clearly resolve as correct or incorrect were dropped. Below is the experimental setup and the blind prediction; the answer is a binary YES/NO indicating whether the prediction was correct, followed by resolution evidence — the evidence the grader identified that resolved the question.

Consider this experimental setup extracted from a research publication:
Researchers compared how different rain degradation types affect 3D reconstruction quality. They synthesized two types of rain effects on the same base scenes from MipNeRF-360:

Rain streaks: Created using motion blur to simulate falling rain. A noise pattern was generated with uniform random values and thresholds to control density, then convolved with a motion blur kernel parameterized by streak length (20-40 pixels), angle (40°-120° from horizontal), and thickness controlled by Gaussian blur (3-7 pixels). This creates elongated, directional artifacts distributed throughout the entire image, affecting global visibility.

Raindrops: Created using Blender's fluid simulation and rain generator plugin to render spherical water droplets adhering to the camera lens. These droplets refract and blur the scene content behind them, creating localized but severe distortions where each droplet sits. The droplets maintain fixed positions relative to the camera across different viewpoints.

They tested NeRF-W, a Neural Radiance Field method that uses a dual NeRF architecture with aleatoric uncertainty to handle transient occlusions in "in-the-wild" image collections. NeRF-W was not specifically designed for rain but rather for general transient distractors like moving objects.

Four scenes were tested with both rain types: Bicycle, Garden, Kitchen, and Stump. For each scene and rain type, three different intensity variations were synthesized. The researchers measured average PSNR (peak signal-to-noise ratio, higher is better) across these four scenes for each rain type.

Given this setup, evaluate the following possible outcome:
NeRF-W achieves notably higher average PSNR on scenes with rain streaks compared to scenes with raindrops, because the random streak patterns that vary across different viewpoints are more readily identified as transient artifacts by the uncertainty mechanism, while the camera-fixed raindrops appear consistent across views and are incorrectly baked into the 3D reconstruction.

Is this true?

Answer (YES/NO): YES